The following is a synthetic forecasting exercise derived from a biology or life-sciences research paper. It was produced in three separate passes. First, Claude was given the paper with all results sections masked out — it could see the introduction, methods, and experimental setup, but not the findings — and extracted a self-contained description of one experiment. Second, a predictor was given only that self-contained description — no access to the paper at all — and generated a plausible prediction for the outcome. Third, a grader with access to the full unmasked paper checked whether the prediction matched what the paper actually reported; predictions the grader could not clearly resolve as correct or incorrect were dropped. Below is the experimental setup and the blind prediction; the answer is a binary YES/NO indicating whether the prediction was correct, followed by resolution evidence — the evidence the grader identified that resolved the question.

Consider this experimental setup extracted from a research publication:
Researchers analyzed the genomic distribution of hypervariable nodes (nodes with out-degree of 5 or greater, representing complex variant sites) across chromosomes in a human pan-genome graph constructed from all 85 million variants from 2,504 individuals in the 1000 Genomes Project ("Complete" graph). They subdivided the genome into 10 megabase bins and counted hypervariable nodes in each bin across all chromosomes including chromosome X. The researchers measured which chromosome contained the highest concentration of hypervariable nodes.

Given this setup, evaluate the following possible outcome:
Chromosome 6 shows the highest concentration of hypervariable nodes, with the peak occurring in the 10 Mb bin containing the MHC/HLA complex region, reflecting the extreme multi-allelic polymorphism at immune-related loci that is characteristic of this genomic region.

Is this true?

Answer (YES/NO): NO